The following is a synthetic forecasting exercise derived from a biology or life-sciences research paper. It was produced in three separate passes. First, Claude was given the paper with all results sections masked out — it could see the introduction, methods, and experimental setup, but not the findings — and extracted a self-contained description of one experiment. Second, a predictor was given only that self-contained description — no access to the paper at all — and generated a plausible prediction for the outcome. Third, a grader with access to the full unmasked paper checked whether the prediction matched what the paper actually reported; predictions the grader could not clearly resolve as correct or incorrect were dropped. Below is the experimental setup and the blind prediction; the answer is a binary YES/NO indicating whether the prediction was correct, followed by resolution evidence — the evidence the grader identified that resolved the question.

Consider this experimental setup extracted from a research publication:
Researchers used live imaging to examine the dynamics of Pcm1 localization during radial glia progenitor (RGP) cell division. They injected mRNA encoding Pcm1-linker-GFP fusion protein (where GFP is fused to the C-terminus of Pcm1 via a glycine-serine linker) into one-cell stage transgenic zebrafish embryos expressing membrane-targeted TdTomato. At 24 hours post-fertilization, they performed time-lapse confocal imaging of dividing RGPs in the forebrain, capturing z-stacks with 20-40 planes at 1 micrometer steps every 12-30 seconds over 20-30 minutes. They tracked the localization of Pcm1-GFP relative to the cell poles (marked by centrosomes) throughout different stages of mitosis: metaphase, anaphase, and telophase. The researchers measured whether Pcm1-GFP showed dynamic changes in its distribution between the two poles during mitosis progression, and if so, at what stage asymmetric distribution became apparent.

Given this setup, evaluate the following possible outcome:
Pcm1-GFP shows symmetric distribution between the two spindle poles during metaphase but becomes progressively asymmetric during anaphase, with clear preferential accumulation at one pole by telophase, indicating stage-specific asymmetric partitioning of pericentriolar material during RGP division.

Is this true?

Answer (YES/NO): NO